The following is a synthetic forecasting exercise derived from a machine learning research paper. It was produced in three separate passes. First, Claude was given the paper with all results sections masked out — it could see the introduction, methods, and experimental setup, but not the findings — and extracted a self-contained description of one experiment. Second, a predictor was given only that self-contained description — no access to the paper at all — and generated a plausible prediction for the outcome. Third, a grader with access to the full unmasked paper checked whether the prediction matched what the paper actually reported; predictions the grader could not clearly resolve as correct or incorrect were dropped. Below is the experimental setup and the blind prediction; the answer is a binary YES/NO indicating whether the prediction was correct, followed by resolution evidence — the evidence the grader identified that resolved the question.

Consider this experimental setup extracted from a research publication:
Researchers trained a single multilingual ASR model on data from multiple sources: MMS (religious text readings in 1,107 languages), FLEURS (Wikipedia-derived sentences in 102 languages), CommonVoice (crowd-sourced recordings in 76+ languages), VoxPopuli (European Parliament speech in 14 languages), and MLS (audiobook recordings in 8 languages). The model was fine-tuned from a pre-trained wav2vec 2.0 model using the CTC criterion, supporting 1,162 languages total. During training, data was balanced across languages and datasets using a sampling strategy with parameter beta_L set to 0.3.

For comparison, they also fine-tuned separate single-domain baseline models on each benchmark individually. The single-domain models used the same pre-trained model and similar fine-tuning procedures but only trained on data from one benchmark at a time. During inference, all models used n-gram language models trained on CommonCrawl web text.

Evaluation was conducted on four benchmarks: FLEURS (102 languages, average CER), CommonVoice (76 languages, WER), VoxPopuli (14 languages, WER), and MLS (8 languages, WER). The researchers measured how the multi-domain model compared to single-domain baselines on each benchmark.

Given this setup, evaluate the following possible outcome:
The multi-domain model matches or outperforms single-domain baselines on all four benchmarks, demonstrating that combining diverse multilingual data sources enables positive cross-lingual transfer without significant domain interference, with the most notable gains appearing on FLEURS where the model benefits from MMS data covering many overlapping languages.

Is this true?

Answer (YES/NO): NO